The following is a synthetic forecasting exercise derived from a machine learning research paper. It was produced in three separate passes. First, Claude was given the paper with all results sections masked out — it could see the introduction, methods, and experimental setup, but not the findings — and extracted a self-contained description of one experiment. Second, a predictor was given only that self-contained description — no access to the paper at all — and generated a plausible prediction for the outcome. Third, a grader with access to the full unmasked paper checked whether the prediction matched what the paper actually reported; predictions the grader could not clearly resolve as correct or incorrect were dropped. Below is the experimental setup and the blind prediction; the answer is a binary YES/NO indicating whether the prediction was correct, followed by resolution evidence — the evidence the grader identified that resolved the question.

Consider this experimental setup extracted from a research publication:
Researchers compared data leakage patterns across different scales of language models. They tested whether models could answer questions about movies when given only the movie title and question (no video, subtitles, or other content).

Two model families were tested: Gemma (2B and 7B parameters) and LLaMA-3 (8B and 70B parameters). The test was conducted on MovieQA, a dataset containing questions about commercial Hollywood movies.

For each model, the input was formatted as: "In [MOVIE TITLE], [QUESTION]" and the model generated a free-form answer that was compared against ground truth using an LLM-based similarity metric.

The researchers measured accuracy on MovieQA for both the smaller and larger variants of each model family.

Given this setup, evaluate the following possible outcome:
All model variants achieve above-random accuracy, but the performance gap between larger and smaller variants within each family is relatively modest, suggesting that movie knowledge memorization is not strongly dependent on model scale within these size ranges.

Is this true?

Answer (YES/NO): NO